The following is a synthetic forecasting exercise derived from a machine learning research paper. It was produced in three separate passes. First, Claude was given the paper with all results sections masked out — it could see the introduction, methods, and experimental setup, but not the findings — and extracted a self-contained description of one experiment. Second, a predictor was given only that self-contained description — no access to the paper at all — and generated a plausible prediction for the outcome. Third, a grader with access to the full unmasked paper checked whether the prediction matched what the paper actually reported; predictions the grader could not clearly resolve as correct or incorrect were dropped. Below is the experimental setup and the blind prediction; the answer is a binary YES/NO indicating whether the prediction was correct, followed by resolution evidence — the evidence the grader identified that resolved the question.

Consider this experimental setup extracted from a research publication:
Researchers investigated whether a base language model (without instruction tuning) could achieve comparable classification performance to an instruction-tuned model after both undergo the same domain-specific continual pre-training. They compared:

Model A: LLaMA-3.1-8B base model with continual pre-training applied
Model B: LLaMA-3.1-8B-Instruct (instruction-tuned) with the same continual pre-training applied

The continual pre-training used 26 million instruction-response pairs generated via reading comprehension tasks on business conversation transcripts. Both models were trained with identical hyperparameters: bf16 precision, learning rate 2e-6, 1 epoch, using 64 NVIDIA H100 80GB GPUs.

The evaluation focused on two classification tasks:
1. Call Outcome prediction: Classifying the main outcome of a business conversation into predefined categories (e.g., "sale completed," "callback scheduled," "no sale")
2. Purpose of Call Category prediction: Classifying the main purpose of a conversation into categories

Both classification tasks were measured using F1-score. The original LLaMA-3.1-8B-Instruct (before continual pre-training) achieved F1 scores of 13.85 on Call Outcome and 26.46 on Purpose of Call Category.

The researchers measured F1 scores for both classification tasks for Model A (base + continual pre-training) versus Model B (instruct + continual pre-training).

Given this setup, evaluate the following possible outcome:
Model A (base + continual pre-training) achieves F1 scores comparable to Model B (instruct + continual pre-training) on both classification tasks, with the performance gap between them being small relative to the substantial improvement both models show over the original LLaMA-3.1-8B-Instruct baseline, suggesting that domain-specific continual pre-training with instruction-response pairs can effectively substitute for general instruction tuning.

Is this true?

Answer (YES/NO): YES